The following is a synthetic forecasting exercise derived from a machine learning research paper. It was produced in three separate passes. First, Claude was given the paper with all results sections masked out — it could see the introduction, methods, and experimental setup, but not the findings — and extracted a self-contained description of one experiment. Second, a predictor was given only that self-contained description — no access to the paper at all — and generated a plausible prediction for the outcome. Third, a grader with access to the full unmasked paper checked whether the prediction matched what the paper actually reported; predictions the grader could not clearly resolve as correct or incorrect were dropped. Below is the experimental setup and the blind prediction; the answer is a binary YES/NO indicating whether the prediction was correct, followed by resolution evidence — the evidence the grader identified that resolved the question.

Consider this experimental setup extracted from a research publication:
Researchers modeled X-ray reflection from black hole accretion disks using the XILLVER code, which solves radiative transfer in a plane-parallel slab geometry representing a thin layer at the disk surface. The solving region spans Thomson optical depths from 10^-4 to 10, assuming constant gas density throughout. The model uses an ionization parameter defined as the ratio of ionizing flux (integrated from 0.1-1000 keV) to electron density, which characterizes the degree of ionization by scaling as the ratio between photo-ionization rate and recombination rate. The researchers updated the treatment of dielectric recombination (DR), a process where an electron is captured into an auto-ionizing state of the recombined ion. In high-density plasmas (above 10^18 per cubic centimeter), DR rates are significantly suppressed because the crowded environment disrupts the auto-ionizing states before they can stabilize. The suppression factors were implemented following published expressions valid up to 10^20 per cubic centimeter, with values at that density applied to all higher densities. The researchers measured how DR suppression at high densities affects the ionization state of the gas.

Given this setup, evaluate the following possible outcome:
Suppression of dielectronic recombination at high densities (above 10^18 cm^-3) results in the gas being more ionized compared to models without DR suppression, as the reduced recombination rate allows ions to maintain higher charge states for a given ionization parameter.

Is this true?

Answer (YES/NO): YES